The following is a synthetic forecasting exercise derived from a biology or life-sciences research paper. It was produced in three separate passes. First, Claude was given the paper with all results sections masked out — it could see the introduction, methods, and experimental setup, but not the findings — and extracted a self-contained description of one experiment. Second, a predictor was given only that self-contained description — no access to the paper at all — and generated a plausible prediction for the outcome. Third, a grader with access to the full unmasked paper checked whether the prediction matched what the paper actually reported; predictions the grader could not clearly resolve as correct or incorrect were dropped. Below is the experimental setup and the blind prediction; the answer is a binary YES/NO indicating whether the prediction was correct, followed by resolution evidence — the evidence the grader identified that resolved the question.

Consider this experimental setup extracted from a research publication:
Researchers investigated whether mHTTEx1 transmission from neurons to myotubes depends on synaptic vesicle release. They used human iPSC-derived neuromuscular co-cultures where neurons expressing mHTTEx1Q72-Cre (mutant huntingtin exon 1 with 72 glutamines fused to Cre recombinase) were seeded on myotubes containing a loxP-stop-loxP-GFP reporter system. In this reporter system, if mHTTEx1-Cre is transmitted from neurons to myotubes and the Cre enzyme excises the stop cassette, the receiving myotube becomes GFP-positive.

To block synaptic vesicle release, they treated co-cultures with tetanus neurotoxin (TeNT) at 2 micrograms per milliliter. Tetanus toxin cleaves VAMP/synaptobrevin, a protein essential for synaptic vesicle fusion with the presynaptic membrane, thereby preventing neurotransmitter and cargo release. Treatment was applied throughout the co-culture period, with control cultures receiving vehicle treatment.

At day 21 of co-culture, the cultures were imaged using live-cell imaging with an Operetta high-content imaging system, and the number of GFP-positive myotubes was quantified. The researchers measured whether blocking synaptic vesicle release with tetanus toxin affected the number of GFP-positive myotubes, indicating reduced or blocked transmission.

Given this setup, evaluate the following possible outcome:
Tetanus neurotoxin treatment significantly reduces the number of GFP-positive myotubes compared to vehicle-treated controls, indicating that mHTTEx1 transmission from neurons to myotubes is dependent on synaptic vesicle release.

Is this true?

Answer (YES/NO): YES